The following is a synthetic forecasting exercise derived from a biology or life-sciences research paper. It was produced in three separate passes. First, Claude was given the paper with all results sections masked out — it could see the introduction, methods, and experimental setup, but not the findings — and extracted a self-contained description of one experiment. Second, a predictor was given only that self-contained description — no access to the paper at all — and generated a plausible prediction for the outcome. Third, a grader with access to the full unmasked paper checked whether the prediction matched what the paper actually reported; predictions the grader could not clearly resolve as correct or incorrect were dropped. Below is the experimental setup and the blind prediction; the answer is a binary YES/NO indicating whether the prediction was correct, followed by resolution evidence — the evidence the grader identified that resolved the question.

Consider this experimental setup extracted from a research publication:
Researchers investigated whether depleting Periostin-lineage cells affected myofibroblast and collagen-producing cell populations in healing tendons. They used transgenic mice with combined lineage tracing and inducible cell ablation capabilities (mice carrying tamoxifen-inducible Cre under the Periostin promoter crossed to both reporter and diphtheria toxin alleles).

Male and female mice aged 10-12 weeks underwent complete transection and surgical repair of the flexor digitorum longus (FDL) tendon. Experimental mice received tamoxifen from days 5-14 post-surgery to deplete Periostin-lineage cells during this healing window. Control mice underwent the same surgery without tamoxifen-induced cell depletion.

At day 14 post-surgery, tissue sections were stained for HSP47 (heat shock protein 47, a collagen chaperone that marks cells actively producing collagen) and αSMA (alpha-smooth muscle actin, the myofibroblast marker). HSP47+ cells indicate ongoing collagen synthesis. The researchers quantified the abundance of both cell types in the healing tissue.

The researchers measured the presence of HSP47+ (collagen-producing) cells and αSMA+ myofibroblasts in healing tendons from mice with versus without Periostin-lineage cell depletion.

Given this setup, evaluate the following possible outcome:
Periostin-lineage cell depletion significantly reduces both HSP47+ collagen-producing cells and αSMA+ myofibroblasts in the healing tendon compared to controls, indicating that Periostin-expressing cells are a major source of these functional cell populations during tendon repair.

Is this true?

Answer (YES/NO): NO